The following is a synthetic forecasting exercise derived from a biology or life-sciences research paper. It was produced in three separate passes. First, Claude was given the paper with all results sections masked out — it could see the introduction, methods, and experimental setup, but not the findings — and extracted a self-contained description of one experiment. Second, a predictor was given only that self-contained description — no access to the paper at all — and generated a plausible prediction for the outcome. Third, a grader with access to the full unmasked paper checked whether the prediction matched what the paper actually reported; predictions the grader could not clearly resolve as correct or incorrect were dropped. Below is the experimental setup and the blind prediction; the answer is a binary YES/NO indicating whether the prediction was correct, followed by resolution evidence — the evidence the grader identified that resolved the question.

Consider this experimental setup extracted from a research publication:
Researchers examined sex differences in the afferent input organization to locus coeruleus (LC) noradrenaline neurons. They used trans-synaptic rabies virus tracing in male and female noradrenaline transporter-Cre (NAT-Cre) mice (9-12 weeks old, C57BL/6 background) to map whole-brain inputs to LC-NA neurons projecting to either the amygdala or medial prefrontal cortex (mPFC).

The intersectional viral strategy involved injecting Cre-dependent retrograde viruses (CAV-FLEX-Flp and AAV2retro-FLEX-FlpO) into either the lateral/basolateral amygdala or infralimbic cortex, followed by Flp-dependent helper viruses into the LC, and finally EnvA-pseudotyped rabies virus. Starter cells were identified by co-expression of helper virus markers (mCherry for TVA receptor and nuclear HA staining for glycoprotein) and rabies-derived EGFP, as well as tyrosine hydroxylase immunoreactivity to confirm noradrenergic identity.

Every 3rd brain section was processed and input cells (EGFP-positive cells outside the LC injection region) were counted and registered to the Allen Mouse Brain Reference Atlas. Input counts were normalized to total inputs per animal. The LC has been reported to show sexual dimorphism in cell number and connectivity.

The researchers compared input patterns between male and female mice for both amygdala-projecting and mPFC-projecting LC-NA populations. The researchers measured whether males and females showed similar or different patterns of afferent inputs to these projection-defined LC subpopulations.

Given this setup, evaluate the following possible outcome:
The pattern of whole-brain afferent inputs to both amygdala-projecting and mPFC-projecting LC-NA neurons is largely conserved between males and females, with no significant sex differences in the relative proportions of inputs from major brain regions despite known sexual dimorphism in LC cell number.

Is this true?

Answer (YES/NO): NO